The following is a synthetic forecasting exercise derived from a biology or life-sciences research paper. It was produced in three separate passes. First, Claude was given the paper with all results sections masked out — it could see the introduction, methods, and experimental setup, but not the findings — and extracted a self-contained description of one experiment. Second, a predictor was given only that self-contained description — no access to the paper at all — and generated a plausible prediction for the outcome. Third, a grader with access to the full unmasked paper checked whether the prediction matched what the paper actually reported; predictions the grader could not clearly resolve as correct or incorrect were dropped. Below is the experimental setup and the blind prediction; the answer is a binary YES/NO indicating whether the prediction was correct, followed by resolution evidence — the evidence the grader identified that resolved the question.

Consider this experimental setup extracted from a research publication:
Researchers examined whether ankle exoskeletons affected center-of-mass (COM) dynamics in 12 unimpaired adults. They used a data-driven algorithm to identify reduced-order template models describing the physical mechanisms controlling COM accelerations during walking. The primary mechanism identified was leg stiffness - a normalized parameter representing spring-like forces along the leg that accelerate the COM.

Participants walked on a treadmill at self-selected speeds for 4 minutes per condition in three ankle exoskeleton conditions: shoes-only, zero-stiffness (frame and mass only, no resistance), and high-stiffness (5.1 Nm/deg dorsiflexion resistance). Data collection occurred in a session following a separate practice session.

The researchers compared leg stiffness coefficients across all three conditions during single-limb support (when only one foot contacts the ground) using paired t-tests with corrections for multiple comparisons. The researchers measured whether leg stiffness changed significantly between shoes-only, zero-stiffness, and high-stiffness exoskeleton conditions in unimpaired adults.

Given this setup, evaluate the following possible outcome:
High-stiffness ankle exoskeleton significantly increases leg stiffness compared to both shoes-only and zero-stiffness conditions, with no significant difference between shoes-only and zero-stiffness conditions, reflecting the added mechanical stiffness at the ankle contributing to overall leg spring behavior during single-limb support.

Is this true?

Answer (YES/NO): NO